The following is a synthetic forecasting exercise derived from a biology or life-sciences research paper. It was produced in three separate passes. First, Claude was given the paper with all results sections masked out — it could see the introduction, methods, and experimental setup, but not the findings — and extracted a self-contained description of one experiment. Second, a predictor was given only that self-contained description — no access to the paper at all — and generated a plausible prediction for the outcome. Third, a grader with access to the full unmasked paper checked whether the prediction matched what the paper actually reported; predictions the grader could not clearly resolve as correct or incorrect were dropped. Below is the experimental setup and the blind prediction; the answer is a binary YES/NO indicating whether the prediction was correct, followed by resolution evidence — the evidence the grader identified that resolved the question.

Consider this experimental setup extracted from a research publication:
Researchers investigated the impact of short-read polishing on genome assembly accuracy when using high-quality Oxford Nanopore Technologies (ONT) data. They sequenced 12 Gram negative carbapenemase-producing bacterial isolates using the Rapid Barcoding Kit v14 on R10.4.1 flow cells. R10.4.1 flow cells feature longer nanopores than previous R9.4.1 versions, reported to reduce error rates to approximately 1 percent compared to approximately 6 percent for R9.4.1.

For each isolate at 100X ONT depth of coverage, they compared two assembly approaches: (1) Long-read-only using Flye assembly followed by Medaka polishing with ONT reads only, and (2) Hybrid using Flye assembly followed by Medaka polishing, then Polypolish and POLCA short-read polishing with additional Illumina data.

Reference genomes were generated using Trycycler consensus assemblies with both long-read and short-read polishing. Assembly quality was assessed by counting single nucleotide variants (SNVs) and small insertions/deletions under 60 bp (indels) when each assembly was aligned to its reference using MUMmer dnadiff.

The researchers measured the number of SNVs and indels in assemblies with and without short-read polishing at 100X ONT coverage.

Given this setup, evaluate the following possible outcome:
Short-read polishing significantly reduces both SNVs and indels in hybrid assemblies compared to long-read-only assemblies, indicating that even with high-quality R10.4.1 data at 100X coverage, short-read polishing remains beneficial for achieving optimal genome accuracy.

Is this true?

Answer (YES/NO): YES